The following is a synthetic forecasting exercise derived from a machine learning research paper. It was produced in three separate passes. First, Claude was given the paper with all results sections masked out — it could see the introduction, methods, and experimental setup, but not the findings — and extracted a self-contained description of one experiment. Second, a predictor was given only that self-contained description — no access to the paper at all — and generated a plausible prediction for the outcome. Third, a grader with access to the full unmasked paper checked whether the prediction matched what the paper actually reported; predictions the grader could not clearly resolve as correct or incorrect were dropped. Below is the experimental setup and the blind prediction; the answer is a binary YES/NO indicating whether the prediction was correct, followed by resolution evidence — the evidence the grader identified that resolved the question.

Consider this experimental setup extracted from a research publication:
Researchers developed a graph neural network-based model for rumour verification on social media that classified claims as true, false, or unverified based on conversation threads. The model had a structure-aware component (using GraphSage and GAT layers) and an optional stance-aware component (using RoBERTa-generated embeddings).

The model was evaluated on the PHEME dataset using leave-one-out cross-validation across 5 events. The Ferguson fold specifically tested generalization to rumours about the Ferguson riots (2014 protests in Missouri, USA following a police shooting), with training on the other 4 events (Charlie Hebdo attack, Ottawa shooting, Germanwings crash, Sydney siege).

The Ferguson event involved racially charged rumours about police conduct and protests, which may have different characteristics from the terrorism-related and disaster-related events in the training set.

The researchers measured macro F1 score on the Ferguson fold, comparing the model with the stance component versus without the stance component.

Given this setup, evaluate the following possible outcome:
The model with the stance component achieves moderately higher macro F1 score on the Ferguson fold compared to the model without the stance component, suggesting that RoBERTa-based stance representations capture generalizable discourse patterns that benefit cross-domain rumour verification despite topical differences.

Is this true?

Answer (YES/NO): NO